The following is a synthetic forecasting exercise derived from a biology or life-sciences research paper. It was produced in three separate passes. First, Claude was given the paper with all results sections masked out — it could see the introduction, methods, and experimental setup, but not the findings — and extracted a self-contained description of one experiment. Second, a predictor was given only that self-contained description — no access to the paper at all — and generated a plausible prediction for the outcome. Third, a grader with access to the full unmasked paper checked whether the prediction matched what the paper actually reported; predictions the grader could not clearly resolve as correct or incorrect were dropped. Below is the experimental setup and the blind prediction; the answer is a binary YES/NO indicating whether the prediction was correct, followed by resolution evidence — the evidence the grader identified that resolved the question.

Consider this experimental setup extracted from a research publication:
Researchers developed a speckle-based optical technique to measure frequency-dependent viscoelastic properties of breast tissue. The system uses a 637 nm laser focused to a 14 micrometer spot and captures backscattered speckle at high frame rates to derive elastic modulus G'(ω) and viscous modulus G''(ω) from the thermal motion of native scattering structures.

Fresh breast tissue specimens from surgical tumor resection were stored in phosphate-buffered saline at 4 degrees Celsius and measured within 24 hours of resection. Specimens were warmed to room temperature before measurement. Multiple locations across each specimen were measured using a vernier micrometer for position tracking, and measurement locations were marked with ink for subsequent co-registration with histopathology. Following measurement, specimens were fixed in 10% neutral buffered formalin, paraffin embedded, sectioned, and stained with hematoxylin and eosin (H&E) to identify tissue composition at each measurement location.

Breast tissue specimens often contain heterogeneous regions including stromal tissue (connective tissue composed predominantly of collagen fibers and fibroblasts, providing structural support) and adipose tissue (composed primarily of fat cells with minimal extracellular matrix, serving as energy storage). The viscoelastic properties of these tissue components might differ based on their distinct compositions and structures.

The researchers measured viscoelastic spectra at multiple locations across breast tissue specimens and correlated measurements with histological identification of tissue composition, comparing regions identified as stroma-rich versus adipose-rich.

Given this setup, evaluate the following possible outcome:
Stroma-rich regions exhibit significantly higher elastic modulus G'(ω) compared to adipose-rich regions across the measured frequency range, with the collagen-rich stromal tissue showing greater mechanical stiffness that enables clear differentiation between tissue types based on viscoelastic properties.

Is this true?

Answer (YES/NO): YES